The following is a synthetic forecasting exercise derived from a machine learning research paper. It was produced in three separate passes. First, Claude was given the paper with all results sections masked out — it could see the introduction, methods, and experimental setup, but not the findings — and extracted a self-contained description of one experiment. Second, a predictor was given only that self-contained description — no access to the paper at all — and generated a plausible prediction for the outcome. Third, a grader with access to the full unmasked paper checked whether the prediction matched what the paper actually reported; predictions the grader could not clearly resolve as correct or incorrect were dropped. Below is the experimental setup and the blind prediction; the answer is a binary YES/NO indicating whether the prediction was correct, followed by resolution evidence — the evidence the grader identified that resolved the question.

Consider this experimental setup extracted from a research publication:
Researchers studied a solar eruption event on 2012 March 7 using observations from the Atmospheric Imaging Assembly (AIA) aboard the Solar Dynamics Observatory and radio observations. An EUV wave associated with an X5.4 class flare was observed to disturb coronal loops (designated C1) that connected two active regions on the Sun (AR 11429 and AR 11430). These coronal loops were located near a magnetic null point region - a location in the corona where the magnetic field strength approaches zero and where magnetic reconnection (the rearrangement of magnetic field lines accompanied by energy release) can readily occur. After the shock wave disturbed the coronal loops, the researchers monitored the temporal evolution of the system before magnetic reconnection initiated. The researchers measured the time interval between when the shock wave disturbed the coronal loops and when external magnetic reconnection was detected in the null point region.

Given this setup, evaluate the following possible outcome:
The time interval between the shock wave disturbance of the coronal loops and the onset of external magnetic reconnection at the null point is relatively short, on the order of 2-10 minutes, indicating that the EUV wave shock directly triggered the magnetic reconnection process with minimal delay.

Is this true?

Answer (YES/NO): NO